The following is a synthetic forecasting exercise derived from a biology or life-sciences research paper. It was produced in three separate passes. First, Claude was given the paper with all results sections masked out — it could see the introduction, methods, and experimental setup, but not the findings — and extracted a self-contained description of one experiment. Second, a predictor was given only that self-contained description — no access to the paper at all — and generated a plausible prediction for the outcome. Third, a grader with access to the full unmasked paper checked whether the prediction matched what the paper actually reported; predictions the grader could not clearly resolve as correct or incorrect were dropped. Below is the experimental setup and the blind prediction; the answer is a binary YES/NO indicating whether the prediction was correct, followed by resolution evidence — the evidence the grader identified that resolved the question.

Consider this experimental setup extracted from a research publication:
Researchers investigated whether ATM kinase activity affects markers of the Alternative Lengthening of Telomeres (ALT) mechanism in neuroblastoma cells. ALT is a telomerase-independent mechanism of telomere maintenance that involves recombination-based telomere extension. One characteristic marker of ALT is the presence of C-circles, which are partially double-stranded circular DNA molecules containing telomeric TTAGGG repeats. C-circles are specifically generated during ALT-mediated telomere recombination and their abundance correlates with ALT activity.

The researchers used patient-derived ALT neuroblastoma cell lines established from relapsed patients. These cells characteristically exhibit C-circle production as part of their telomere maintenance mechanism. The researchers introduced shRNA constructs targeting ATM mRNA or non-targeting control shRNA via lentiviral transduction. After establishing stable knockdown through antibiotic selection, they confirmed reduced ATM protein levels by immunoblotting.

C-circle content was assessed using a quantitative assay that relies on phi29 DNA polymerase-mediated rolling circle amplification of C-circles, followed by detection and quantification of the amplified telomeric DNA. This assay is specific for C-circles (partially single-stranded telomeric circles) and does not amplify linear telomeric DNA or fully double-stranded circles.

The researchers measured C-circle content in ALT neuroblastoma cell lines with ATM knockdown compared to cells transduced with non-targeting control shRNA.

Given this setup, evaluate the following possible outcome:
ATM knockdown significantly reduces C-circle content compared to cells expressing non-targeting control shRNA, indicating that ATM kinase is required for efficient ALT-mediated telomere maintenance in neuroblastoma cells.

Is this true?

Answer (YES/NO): YES